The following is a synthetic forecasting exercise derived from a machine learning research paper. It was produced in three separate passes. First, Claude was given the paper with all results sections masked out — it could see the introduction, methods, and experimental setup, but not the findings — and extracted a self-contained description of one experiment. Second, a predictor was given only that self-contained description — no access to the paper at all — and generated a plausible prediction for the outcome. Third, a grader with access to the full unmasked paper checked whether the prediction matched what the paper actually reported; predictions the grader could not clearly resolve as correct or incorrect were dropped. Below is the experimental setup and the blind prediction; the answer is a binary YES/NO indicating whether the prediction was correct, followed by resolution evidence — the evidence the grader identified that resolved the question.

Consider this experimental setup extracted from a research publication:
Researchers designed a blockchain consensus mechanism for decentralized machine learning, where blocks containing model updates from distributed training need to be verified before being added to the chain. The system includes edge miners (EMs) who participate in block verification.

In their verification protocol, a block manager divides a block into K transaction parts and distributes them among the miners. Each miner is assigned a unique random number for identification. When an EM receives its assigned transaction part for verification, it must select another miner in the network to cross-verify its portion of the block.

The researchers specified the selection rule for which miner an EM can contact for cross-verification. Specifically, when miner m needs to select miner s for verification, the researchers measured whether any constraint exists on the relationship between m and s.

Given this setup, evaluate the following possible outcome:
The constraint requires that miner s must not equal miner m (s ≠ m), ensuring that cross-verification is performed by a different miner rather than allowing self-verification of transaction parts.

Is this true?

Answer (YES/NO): YES